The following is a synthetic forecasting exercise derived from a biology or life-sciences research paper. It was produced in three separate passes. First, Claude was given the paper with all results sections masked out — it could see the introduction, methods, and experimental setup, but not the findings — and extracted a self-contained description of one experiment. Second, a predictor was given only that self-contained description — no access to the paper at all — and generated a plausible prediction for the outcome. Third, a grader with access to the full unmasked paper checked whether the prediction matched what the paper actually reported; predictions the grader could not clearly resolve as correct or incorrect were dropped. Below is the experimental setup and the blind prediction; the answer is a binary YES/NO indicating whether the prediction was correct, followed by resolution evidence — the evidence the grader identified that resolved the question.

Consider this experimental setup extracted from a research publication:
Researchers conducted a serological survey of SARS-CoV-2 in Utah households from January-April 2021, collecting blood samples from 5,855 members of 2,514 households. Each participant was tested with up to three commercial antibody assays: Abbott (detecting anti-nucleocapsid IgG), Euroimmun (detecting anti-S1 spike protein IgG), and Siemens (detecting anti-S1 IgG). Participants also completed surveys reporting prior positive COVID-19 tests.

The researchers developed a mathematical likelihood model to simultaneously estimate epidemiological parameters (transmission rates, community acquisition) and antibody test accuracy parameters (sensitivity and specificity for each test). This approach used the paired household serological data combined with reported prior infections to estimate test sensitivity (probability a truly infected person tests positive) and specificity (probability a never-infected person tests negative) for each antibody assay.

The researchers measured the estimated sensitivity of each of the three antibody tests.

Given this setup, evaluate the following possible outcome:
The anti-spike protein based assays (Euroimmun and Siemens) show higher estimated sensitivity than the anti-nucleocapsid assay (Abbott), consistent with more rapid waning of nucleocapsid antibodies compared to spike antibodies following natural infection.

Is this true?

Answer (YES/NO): YES